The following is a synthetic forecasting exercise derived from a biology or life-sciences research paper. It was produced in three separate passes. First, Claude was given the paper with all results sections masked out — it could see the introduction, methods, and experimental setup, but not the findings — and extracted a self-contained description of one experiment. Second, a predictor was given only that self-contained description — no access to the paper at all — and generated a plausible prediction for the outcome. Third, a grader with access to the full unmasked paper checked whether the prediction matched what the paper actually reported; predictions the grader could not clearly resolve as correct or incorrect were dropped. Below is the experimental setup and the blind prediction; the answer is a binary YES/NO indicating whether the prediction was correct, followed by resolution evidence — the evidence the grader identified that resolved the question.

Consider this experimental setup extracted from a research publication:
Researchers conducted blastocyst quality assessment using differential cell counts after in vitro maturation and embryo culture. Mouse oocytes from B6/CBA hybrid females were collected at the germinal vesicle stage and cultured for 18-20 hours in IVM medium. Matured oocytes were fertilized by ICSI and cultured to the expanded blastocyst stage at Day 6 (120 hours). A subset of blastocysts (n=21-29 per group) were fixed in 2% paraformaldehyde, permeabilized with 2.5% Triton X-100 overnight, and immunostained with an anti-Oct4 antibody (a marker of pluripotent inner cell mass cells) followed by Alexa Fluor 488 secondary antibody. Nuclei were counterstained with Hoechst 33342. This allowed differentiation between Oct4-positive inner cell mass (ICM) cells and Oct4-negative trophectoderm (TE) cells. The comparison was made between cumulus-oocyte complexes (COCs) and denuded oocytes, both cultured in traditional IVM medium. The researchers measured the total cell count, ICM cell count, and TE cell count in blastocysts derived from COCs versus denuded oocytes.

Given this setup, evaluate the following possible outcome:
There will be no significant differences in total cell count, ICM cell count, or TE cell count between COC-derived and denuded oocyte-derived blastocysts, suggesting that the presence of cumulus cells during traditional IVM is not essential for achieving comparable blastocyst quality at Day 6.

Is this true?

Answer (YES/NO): YES